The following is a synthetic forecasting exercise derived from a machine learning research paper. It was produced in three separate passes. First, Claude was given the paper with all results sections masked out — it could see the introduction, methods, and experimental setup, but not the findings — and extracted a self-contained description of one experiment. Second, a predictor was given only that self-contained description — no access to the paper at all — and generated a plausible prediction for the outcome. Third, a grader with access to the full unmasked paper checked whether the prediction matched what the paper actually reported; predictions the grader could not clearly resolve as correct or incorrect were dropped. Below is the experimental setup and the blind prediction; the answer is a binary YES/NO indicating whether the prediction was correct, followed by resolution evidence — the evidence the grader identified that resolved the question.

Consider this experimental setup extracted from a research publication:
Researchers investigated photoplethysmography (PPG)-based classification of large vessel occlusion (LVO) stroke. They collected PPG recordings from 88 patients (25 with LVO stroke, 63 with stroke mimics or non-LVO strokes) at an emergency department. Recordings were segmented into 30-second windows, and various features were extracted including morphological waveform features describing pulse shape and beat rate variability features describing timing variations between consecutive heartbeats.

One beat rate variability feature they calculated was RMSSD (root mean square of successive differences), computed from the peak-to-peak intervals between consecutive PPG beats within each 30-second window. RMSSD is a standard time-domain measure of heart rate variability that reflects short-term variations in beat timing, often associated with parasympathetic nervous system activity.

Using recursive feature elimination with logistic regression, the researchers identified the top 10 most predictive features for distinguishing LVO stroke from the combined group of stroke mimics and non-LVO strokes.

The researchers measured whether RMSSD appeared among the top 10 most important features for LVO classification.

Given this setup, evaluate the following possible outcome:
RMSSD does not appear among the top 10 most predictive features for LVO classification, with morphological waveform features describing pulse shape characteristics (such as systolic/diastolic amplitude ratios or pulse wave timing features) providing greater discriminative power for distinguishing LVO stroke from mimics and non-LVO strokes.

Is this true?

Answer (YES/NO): NO